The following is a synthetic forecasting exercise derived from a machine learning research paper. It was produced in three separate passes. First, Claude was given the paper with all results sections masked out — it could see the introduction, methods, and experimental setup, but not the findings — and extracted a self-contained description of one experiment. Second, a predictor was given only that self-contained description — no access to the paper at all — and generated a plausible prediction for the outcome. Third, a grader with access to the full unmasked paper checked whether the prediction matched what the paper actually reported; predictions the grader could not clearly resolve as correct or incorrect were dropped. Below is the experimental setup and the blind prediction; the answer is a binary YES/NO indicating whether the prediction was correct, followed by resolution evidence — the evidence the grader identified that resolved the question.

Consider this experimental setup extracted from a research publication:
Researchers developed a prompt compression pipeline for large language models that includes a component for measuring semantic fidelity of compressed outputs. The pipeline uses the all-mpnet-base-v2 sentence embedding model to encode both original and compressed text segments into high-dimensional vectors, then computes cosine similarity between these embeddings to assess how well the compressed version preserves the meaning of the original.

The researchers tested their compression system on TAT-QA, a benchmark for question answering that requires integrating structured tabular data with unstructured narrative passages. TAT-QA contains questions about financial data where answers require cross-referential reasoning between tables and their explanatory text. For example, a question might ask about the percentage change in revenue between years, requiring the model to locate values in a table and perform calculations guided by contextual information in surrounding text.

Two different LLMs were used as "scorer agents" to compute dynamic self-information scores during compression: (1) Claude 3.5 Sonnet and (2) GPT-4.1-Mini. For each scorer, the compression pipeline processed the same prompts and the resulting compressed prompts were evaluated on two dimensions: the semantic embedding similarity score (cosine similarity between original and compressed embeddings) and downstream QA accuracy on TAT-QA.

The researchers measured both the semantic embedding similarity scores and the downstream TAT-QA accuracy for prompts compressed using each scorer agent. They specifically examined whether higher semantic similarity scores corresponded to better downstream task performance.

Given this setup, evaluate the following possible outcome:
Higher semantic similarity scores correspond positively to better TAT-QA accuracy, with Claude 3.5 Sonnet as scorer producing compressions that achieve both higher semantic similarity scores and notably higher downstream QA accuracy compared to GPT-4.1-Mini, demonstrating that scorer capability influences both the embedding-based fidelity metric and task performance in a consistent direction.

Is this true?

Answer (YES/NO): NO